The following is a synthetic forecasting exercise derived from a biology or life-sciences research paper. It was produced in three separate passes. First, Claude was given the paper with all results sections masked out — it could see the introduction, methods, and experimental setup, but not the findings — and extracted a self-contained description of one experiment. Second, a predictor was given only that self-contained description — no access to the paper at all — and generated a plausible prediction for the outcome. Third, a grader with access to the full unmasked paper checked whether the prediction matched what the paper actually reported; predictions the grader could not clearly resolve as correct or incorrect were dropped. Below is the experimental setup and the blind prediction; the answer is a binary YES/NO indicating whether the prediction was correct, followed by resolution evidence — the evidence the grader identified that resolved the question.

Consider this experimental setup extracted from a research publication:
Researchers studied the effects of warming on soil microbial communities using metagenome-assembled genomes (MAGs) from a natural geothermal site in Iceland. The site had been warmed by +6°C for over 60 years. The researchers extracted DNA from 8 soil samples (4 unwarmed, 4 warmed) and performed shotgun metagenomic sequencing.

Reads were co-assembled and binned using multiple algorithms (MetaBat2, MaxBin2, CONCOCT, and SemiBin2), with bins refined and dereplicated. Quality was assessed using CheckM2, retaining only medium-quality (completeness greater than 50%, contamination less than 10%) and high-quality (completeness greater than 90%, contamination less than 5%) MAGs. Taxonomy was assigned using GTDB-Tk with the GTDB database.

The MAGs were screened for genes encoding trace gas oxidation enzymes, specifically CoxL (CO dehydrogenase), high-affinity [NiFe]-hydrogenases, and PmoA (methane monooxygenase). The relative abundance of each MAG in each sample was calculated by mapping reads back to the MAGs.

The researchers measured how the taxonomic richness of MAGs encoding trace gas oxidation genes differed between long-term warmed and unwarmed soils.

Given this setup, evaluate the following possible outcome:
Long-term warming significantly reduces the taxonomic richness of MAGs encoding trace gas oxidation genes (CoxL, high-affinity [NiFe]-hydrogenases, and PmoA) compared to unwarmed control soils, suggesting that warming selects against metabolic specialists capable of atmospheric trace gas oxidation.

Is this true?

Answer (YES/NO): NO